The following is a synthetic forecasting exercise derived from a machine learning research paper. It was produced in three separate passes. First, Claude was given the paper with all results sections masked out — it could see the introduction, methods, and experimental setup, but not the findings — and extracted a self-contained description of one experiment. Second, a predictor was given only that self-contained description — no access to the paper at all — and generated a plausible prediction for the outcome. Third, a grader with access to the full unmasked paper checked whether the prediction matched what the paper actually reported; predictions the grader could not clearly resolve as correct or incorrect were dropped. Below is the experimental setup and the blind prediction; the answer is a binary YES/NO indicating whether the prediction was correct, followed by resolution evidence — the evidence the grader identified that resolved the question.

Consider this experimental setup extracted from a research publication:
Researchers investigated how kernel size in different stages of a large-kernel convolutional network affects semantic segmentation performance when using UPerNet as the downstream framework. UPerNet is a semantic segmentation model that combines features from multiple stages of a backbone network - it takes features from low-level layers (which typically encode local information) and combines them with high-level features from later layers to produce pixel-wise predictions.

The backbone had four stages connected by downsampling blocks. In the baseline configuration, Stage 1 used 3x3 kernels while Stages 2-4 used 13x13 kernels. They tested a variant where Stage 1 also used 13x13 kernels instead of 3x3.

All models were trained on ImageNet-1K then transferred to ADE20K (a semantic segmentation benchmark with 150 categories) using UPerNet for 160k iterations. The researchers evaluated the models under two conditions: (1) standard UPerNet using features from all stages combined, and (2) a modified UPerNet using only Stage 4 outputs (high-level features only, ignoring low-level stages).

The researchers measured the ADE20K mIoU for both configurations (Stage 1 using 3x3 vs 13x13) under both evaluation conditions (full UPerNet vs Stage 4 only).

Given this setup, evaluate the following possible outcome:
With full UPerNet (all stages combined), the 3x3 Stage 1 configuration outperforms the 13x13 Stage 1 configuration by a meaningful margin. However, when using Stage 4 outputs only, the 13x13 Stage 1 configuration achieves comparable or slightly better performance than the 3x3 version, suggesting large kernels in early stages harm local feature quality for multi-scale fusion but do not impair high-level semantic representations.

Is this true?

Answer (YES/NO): YES